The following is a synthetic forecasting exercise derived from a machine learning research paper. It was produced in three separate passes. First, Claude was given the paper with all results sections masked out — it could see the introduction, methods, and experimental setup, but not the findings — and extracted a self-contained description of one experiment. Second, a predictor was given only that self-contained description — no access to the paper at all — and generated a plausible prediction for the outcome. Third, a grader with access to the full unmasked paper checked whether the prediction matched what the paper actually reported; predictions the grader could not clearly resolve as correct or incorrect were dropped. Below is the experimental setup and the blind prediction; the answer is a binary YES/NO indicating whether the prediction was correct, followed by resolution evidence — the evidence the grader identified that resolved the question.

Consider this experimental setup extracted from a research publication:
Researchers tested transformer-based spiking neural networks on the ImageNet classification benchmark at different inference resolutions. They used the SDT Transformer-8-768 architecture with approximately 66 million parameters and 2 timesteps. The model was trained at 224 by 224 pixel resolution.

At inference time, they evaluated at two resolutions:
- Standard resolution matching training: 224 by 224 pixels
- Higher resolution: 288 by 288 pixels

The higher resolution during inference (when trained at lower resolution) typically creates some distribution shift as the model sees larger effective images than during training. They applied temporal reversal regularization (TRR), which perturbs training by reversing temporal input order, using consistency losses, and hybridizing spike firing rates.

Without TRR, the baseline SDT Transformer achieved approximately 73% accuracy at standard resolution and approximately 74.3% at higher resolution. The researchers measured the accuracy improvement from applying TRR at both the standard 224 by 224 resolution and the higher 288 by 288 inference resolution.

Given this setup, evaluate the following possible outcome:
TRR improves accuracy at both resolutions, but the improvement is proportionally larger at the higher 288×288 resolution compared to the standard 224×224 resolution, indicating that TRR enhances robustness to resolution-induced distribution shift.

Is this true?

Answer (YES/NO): NO